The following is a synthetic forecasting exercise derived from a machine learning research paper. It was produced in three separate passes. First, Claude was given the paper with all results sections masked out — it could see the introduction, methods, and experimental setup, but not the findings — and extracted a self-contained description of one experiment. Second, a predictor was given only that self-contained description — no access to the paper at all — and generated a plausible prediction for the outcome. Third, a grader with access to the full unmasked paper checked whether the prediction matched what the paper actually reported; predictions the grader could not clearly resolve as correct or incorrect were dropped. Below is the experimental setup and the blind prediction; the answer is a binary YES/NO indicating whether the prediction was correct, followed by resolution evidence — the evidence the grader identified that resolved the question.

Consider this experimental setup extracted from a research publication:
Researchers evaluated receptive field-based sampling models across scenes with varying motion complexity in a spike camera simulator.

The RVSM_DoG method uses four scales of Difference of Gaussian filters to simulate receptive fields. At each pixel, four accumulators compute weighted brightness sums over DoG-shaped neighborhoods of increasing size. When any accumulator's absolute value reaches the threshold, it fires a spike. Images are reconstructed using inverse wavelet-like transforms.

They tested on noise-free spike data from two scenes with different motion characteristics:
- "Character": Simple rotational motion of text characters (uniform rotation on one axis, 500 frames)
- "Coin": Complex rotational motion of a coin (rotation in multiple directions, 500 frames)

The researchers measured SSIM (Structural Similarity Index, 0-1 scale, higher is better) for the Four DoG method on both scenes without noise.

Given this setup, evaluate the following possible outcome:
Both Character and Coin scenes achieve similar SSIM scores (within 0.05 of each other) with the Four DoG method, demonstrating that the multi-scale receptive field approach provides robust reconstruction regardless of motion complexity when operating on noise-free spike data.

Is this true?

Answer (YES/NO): NO